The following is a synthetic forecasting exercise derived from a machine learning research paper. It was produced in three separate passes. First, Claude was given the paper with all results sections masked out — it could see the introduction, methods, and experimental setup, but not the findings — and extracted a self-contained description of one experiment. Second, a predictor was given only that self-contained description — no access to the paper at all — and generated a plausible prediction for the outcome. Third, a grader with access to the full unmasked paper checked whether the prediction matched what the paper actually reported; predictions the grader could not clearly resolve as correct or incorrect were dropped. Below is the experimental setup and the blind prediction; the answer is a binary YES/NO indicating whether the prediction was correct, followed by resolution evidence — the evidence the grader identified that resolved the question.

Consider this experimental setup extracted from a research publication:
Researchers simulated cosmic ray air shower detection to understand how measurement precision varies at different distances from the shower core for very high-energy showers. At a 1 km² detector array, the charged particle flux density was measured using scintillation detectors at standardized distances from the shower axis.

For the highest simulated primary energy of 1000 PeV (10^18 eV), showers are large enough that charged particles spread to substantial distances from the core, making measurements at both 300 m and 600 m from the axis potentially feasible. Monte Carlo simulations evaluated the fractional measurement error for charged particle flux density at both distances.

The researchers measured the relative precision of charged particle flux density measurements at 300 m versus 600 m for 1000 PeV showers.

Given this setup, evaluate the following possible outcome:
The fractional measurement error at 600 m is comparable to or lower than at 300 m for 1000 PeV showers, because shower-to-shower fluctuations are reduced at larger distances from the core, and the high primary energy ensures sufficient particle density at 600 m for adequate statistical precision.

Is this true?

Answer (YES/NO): YES